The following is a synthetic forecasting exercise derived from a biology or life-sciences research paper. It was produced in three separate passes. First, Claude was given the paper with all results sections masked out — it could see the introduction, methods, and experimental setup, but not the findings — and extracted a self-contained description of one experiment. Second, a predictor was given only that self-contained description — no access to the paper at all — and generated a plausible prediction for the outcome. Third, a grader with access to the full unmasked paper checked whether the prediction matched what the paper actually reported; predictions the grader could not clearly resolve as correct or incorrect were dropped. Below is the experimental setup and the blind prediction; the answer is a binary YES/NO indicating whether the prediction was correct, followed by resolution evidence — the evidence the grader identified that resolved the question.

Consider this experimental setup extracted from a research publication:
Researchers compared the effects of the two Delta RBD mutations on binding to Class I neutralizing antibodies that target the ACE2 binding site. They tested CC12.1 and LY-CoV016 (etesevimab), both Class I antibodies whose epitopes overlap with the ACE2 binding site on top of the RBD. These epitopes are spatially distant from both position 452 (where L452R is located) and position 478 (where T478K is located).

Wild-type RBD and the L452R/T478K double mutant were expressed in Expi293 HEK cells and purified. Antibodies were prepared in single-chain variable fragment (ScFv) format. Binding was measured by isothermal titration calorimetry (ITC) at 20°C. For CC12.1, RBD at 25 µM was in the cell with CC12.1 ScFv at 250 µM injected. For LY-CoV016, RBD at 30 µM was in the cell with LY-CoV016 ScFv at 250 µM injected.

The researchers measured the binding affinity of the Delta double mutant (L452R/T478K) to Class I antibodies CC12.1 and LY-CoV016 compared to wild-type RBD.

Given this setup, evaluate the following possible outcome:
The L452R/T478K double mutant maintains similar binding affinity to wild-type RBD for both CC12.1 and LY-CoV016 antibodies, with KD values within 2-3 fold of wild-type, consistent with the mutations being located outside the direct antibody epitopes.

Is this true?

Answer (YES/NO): NO